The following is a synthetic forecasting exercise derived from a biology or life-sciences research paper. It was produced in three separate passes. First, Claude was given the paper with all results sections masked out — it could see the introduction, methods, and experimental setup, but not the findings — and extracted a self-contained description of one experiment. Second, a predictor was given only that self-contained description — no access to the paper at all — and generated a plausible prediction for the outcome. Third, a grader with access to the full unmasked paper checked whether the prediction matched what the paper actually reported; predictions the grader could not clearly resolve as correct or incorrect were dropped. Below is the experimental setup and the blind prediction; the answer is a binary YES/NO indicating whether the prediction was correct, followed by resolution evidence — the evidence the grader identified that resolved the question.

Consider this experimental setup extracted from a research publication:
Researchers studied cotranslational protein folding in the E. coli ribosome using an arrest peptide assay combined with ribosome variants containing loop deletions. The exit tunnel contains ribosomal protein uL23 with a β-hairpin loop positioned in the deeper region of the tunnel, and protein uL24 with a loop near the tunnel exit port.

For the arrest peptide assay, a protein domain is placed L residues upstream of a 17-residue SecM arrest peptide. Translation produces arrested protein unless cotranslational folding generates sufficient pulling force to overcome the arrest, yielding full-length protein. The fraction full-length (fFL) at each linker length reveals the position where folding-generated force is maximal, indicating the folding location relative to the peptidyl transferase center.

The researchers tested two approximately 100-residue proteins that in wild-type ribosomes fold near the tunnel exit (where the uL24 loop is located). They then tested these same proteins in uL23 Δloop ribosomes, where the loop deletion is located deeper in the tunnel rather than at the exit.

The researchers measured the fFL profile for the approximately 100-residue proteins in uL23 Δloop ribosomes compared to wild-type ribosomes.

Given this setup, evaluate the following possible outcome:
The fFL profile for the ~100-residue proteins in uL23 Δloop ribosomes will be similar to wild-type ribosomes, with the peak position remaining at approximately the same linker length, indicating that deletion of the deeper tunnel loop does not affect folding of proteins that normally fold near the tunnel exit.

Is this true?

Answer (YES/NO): YES